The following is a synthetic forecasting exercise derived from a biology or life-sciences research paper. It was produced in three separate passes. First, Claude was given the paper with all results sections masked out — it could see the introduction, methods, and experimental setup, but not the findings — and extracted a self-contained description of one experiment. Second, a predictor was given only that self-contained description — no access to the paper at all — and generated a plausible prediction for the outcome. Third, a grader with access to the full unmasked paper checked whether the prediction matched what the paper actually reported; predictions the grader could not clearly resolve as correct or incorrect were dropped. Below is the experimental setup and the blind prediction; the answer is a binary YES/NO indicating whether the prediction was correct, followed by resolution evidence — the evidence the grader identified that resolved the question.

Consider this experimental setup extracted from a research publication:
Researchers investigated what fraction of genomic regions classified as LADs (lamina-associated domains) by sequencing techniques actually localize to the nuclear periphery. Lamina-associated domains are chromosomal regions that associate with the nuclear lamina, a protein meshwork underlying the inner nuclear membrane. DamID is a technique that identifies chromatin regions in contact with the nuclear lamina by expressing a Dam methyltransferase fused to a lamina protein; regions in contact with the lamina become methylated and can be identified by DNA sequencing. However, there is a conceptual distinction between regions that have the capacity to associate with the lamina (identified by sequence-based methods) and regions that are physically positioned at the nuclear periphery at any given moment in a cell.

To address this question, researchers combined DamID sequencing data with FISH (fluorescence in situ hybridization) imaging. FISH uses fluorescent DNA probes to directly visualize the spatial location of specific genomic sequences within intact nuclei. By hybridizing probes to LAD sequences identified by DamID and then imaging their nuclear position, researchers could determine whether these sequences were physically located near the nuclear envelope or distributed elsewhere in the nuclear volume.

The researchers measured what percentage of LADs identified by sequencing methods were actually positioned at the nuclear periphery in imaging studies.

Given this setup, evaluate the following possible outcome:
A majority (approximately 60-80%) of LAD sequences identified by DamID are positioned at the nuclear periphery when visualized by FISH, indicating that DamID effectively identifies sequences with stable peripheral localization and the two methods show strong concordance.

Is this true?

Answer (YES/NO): NO